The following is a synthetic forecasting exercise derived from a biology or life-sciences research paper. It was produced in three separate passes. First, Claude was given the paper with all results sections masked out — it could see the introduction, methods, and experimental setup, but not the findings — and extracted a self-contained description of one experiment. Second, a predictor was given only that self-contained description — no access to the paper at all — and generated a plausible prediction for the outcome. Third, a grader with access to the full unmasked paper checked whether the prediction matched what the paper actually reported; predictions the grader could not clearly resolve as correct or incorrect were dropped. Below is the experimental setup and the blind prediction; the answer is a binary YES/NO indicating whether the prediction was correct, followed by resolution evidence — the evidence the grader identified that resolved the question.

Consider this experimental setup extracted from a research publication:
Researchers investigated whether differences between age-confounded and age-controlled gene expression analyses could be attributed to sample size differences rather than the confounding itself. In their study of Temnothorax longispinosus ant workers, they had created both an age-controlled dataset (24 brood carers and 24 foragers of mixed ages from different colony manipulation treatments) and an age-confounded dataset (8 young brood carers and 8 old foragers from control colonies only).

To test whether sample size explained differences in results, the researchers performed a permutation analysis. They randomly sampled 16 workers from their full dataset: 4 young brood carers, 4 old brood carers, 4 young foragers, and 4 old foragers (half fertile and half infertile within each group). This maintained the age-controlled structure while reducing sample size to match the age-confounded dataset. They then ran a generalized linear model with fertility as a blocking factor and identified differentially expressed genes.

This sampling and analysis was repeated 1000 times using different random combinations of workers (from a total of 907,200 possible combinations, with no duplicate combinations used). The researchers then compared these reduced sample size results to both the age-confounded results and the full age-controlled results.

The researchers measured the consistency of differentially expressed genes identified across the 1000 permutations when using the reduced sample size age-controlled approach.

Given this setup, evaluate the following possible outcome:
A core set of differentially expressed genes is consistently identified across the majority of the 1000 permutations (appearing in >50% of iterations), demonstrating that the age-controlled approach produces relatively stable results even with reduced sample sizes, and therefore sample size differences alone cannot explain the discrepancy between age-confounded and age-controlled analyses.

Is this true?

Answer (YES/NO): YES